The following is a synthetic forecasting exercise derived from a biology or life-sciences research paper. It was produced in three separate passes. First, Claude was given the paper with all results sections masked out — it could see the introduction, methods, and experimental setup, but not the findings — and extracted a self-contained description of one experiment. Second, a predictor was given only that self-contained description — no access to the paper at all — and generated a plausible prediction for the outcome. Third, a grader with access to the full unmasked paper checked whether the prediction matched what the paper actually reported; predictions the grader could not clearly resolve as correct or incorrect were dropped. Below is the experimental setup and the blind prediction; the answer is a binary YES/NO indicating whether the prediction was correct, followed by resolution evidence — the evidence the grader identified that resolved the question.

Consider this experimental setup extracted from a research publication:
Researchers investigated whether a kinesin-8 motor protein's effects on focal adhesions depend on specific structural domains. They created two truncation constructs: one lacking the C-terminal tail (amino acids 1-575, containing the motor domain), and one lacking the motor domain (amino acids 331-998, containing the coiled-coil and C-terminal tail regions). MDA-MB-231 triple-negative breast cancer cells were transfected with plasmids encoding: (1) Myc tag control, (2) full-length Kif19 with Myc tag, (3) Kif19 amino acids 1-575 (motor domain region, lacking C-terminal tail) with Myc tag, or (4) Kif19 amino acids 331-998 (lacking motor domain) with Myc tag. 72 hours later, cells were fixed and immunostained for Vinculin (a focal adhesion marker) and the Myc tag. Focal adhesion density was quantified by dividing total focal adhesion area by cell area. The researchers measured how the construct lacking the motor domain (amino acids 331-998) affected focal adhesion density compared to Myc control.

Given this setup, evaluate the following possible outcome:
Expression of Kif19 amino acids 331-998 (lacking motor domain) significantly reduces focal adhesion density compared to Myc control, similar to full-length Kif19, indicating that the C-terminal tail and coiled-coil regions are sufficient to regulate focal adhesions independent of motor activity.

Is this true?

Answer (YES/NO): NO